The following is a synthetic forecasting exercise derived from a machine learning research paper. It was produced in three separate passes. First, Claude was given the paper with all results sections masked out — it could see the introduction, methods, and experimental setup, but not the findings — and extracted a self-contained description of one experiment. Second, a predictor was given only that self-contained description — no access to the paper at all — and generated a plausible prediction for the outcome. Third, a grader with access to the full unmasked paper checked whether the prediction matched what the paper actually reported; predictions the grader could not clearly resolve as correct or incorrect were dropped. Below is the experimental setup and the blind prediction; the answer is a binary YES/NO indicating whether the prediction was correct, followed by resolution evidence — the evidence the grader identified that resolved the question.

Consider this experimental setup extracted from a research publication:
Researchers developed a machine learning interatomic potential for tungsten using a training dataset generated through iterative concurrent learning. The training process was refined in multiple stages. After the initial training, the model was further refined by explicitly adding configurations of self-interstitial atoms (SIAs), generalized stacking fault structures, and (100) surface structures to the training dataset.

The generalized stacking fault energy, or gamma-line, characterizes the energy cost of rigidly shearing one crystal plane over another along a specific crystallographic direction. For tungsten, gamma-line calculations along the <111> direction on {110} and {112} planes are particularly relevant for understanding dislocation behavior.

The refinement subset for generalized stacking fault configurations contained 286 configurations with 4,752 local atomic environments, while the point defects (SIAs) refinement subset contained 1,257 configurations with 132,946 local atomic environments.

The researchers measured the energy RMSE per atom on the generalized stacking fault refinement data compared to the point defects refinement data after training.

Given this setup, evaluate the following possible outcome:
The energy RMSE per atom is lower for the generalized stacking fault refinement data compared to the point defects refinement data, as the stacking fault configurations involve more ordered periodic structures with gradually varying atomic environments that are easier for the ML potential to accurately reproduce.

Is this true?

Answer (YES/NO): NO